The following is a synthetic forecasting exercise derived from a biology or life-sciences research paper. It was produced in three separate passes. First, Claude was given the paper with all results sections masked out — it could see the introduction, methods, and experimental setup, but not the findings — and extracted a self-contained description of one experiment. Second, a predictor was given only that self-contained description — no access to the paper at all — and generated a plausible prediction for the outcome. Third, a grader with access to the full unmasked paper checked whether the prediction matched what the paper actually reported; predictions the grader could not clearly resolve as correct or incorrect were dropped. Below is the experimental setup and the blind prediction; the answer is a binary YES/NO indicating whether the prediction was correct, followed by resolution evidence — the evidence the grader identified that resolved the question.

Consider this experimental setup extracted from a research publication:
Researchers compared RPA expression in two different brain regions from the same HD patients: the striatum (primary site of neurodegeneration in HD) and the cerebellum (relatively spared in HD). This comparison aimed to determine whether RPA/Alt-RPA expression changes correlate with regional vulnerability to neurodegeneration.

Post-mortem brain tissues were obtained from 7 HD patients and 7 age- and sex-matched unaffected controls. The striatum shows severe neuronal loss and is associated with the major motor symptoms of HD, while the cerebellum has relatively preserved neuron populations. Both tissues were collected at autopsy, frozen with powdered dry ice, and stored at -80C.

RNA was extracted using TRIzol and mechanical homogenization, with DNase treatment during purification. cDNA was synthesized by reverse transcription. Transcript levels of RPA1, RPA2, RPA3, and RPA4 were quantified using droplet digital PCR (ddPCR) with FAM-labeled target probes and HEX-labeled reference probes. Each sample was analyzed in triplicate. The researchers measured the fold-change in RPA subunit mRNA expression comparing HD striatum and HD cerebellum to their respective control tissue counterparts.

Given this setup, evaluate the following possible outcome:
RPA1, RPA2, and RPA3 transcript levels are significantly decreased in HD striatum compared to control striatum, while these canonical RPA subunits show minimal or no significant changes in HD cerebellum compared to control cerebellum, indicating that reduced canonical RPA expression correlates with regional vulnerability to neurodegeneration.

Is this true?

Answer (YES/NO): NO